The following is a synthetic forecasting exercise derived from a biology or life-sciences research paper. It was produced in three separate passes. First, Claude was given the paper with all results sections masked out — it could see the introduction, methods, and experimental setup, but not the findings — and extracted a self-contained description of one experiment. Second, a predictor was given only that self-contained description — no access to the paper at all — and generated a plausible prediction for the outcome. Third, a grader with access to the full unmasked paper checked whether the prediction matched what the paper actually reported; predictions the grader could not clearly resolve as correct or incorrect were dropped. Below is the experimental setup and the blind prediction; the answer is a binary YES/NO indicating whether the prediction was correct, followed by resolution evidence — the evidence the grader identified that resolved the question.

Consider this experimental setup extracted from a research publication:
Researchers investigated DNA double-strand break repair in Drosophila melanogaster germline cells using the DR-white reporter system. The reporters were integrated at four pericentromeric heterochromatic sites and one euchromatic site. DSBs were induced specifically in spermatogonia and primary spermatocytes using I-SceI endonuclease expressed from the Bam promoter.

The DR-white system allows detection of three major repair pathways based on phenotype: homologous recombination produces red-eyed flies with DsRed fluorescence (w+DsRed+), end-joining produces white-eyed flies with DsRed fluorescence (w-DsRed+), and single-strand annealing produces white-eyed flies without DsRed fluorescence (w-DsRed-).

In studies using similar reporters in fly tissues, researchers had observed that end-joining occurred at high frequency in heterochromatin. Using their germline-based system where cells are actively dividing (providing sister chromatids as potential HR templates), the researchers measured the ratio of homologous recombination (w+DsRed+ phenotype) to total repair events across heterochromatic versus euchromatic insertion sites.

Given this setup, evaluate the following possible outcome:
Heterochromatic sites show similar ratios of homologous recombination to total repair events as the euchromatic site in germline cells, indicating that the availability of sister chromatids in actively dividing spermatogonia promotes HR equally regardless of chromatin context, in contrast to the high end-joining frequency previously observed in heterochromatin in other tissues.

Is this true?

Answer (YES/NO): NO